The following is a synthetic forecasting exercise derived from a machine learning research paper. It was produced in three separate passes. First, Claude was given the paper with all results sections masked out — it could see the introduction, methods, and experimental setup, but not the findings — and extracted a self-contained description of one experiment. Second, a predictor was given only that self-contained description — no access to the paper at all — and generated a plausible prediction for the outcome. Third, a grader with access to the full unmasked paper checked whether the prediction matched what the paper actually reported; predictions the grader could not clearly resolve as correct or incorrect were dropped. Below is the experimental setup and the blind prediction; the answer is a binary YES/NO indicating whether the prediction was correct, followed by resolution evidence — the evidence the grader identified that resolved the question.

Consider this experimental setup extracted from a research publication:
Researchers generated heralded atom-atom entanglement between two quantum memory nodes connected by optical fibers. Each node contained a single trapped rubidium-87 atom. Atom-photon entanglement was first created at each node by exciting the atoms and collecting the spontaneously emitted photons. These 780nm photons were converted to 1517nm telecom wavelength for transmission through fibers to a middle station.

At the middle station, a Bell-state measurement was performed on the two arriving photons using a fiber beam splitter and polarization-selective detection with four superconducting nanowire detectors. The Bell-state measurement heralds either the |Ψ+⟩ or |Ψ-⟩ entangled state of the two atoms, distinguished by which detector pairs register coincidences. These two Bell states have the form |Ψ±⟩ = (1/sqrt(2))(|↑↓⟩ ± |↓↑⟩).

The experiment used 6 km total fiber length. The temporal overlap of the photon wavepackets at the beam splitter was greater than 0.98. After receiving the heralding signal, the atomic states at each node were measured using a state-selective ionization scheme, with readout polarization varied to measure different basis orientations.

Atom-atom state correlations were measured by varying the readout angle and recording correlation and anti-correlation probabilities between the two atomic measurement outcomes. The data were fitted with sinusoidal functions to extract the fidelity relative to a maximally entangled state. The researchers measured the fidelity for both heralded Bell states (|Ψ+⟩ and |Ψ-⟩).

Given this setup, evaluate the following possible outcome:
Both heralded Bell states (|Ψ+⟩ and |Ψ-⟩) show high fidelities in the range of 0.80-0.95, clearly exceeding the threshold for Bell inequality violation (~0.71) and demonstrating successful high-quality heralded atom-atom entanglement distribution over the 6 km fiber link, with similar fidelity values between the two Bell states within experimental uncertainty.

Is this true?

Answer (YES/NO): YES